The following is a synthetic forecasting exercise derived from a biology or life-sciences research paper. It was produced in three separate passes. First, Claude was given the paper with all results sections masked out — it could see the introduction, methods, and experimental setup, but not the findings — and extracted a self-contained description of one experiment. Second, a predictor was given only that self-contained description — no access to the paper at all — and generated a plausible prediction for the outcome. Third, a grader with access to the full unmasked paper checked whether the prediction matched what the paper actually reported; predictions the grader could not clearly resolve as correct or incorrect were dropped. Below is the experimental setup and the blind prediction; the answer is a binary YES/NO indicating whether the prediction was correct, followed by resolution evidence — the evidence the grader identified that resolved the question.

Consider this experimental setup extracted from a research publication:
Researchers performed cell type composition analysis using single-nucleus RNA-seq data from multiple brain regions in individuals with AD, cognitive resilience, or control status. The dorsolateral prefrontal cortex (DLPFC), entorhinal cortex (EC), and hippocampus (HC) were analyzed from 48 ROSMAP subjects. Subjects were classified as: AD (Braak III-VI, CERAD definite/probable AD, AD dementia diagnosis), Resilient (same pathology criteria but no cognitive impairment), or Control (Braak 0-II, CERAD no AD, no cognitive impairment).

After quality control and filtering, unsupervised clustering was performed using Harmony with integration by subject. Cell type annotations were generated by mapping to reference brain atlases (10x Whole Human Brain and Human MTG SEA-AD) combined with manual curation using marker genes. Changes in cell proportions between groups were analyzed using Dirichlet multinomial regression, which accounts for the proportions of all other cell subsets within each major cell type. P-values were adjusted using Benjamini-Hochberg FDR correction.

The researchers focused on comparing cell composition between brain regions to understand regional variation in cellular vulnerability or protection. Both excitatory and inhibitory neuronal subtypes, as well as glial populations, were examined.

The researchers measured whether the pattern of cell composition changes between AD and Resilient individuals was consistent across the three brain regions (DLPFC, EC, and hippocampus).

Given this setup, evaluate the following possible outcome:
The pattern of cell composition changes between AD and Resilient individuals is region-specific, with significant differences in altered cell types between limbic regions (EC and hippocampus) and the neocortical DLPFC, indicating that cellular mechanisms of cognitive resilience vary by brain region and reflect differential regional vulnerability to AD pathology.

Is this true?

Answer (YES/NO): NO